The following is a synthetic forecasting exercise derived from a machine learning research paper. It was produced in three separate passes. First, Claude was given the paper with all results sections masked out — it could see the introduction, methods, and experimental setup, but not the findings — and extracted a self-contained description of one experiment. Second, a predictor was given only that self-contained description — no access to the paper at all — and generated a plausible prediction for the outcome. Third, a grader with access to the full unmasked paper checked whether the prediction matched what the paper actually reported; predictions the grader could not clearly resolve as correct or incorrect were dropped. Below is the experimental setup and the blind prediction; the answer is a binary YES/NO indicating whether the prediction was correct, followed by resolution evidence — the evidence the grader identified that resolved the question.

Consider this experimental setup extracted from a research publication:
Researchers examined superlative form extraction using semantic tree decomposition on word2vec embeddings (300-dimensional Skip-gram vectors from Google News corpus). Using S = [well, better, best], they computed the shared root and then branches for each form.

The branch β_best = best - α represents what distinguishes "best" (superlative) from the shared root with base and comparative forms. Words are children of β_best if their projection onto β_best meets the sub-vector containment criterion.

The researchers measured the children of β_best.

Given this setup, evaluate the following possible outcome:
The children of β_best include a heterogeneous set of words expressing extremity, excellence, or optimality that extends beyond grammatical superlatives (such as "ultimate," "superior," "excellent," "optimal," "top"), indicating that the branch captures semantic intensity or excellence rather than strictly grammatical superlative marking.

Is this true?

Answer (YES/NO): NO